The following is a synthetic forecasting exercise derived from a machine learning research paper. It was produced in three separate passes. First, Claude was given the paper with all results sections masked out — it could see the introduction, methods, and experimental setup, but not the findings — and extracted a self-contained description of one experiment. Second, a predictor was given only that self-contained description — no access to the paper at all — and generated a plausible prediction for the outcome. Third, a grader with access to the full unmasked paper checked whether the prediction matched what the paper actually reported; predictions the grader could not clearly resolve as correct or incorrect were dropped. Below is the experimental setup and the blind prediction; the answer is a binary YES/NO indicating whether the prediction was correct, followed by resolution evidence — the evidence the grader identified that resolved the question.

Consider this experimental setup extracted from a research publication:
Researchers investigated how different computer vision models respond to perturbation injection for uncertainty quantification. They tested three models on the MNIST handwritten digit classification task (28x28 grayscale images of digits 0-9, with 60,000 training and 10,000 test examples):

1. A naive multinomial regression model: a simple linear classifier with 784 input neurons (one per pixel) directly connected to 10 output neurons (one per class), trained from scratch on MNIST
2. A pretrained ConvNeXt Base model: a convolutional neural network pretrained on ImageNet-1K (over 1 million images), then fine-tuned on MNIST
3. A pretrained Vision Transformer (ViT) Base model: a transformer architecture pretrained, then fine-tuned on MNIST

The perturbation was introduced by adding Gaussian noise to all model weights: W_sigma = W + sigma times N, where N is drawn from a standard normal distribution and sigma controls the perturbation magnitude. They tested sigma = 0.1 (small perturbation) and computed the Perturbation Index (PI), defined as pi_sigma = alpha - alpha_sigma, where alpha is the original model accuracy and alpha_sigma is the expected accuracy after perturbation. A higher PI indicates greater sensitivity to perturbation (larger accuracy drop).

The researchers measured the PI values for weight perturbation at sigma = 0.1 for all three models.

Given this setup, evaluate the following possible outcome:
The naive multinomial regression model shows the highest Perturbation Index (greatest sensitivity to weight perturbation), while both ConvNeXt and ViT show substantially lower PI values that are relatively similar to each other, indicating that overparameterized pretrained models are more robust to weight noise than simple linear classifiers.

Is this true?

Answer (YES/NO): NO